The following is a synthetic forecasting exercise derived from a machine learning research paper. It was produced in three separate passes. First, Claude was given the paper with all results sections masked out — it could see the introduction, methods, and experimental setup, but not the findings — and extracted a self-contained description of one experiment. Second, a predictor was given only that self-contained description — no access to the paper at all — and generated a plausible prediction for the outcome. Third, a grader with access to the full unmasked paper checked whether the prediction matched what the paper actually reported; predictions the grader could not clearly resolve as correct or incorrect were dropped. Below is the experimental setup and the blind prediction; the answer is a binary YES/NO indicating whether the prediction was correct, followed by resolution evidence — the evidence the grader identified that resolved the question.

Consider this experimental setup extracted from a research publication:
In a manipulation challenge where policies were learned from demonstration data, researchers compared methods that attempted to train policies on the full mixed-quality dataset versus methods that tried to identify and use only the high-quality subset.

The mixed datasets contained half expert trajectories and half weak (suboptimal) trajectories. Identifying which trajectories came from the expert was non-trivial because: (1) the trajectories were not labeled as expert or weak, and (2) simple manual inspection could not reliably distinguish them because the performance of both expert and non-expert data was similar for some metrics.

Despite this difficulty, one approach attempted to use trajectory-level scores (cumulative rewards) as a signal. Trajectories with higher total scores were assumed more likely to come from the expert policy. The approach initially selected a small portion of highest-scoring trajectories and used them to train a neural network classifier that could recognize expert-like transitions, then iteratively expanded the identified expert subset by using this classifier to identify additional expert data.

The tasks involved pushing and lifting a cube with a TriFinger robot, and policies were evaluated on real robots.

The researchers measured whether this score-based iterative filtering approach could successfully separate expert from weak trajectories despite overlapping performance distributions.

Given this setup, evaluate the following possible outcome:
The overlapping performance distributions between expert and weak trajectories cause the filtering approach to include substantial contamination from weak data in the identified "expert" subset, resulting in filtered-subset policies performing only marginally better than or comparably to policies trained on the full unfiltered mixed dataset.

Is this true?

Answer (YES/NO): NO